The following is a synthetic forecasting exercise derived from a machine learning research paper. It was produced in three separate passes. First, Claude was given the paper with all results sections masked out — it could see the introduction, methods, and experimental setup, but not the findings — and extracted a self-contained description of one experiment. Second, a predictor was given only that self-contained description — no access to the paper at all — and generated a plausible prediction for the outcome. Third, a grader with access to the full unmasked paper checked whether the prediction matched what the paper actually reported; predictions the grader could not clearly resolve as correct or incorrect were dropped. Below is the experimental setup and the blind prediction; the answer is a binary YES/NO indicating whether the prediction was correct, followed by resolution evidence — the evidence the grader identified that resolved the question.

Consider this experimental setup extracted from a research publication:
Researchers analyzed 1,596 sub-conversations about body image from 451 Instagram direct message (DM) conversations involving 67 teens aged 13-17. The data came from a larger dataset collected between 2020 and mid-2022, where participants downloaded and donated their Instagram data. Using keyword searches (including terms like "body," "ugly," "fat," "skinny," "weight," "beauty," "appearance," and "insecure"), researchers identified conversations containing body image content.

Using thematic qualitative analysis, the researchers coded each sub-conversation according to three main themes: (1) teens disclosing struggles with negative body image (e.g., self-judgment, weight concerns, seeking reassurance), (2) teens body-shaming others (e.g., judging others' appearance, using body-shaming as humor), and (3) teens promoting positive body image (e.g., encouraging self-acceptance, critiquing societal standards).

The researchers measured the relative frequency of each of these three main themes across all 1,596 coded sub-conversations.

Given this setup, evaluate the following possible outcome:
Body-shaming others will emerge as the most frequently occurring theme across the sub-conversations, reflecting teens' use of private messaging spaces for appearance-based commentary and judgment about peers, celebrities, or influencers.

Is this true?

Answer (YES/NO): NO